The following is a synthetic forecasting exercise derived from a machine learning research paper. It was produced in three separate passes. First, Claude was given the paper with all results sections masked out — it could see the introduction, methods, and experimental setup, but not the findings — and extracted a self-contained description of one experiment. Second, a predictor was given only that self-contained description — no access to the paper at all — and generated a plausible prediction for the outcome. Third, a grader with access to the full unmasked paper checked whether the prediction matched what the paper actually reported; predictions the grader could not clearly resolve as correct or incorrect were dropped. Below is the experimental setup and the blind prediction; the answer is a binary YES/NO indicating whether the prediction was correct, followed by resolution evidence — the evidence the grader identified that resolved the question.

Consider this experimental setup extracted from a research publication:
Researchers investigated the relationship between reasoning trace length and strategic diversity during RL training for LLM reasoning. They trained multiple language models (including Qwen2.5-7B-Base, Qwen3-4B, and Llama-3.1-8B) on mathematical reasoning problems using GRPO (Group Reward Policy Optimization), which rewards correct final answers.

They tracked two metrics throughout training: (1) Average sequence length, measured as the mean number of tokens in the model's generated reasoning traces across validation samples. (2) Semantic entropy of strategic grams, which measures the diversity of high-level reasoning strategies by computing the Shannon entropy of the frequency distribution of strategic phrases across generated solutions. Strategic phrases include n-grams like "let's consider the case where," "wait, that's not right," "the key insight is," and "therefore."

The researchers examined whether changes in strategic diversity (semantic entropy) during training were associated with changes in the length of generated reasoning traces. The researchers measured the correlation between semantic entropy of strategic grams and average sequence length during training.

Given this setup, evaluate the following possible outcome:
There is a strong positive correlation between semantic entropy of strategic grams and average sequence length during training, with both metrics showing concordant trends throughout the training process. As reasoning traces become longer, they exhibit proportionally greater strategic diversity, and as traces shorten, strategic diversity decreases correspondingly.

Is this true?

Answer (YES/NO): YES